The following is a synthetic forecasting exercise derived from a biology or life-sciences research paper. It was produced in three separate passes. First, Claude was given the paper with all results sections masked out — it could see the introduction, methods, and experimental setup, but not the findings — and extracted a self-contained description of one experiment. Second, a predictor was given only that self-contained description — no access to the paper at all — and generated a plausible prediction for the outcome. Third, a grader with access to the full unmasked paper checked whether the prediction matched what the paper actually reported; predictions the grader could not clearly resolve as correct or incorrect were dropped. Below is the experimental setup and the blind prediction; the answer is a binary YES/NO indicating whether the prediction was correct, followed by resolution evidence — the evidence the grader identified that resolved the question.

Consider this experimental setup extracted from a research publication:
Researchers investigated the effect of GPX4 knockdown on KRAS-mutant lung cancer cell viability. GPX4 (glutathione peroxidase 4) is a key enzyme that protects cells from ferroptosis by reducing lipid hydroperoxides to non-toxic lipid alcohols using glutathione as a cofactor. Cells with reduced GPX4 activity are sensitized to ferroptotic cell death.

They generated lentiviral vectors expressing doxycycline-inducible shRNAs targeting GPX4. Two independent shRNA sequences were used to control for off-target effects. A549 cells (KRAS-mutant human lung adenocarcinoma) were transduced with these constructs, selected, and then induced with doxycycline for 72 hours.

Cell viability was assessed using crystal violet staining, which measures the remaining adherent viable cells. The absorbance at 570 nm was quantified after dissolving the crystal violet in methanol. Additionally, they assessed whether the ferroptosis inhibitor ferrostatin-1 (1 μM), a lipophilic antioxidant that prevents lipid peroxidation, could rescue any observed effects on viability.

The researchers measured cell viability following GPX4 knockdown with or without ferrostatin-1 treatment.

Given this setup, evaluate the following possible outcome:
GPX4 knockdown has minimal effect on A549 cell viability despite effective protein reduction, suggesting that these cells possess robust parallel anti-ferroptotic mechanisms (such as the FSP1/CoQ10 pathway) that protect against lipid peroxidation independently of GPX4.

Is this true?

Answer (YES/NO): NO